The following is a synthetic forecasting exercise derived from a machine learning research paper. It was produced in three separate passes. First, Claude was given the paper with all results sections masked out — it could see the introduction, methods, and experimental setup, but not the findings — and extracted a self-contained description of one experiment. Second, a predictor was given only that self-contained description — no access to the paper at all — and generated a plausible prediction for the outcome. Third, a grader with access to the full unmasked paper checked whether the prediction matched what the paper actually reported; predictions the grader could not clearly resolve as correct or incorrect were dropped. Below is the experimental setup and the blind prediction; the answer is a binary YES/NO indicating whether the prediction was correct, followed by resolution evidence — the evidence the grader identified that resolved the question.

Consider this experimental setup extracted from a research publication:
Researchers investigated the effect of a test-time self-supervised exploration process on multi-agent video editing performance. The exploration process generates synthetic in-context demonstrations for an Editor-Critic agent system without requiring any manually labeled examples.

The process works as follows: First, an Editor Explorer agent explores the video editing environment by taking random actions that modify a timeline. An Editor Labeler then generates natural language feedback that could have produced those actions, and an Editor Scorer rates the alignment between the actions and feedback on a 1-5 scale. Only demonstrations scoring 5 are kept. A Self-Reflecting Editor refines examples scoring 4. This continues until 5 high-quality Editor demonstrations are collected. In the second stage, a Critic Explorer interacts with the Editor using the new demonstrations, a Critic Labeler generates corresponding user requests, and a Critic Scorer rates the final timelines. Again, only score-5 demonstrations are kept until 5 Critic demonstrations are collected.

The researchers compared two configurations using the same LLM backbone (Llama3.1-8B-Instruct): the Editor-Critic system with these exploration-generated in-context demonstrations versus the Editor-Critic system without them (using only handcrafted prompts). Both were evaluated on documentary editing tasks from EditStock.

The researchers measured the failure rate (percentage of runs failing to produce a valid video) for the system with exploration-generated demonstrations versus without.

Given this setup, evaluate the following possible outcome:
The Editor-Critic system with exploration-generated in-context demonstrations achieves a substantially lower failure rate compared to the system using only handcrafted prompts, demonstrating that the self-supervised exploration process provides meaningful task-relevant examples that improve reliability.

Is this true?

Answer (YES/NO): YES